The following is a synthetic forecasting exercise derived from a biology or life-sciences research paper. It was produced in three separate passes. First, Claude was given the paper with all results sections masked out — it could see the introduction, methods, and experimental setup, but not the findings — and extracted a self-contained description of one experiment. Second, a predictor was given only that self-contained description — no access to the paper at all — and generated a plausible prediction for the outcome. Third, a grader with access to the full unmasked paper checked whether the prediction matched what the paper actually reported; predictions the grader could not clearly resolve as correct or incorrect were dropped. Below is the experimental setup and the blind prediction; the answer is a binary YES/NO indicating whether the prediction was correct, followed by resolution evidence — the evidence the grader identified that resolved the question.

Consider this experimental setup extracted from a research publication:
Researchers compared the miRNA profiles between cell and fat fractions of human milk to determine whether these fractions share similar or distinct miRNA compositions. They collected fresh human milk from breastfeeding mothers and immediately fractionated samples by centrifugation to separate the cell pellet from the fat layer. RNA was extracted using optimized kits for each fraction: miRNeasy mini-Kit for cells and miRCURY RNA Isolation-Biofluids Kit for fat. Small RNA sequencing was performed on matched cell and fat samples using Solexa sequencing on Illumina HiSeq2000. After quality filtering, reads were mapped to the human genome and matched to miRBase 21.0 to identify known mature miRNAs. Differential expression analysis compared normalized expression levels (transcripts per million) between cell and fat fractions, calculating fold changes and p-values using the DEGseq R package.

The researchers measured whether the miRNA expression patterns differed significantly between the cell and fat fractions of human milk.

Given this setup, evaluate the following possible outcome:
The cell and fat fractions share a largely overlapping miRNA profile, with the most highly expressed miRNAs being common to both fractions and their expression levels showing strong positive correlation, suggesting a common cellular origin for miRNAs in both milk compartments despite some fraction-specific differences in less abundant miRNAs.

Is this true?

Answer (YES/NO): NO